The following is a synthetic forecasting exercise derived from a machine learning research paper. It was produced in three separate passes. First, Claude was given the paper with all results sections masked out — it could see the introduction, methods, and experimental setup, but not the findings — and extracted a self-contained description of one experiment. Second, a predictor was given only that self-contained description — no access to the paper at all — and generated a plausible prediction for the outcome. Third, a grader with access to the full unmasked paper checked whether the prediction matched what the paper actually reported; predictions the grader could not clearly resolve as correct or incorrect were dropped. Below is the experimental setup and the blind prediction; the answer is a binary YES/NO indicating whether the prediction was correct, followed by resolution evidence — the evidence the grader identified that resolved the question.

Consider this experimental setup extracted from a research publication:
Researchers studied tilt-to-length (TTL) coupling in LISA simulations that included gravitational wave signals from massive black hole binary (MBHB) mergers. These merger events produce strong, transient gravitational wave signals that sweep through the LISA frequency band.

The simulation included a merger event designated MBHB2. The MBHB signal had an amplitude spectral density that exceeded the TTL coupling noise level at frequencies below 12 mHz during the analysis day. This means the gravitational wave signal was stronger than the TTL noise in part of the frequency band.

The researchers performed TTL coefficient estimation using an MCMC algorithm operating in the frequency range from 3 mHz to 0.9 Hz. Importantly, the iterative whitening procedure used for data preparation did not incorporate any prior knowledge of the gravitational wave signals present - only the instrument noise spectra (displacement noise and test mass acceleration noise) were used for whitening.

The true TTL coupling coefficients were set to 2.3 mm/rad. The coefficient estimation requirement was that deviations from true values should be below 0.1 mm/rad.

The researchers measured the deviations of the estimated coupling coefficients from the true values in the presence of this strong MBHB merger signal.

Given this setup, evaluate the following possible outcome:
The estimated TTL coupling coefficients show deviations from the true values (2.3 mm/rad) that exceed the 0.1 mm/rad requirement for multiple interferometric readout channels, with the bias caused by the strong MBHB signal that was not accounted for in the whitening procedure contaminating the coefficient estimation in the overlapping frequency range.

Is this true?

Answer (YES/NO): NO